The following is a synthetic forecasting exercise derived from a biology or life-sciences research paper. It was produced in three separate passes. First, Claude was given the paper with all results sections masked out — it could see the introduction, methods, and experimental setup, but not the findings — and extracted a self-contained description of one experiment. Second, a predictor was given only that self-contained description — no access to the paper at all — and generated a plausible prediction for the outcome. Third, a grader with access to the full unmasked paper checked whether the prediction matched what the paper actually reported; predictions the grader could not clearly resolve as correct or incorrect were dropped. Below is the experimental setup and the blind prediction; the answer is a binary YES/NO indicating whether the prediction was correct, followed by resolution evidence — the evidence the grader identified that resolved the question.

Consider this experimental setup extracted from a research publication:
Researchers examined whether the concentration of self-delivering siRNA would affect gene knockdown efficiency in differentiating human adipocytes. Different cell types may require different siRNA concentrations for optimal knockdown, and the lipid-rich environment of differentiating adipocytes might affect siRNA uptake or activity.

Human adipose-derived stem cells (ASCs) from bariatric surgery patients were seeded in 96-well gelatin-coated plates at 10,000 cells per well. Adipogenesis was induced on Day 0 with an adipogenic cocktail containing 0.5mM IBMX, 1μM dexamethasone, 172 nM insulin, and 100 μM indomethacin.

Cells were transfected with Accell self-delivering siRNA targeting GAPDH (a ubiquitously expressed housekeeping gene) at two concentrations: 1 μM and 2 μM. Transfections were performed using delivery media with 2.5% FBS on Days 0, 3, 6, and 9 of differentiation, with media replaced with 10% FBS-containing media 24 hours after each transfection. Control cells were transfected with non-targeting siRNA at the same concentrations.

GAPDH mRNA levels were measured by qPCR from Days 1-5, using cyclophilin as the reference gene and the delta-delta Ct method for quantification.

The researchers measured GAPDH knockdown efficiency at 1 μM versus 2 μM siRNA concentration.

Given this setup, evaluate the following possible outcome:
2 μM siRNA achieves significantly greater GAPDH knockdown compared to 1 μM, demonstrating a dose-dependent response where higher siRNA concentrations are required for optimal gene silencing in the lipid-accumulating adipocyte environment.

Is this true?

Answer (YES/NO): NO